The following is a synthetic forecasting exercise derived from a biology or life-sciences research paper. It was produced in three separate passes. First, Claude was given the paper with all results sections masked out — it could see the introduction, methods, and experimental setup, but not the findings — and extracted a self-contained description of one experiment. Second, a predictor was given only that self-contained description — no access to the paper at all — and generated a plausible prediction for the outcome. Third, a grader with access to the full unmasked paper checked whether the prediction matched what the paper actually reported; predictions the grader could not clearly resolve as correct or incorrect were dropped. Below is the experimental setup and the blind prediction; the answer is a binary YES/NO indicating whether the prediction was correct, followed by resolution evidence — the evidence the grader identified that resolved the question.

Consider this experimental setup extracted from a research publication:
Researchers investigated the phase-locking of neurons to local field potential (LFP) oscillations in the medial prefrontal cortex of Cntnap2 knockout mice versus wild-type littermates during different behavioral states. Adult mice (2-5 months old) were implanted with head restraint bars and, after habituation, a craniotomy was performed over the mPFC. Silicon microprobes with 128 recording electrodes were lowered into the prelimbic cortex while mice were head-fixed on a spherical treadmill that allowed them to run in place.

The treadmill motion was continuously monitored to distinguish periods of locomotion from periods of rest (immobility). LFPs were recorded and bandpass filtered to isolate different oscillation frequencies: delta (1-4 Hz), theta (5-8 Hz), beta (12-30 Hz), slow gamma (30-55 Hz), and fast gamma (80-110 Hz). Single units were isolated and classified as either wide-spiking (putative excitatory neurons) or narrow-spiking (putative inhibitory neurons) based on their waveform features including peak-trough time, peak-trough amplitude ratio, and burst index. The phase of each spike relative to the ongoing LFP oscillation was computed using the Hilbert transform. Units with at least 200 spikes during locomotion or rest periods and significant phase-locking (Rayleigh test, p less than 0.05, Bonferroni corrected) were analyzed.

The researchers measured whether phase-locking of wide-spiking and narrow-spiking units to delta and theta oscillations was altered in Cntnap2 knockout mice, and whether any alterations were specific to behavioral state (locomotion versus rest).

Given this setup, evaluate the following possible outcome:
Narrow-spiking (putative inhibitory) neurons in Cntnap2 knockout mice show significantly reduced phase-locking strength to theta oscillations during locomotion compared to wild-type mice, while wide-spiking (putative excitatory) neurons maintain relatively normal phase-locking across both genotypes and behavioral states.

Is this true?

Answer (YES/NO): NO